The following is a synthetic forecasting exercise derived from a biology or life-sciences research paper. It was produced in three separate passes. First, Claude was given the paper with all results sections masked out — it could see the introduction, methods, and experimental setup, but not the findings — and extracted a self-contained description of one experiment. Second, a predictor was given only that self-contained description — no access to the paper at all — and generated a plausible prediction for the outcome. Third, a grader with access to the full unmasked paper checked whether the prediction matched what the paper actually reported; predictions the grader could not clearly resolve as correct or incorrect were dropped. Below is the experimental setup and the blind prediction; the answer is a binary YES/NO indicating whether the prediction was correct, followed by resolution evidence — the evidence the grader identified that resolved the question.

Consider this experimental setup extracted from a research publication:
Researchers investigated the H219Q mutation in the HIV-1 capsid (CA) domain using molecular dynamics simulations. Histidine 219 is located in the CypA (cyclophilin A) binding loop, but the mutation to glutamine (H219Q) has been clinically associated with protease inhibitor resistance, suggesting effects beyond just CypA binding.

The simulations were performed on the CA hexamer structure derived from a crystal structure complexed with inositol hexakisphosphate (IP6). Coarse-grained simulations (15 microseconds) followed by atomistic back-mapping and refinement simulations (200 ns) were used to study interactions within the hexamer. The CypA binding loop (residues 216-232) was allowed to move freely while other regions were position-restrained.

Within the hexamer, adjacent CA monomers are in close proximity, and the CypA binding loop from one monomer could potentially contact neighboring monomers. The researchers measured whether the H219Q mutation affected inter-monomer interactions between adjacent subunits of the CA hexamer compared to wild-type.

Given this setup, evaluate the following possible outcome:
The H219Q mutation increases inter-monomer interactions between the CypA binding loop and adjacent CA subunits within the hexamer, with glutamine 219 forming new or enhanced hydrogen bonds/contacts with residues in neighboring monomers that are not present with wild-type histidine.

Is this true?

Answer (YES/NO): NO